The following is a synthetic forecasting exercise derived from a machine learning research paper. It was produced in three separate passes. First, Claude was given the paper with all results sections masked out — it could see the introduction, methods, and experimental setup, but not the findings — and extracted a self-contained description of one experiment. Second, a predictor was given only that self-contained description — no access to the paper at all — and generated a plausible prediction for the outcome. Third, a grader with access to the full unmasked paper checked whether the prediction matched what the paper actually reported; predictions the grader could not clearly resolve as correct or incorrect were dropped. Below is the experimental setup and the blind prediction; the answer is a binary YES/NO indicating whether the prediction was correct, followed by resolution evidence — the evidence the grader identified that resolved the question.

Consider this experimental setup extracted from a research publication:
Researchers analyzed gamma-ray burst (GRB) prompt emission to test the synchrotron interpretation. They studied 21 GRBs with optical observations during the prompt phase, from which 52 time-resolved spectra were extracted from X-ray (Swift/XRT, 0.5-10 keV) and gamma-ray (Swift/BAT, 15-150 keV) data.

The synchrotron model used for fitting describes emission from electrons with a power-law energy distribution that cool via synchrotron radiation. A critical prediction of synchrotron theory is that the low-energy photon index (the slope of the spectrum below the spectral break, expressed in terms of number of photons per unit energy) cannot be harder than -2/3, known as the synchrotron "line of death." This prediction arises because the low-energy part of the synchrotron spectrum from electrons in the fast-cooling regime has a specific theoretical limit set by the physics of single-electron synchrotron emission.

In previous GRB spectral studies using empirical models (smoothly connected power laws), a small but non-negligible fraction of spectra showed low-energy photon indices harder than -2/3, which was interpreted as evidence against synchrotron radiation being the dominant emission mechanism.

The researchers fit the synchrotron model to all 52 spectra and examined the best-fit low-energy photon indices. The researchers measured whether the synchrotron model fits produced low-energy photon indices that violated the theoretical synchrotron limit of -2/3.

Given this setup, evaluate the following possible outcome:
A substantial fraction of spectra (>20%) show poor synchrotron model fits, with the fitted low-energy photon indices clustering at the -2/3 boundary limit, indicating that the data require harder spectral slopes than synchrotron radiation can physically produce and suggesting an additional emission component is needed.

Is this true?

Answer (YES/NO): NO